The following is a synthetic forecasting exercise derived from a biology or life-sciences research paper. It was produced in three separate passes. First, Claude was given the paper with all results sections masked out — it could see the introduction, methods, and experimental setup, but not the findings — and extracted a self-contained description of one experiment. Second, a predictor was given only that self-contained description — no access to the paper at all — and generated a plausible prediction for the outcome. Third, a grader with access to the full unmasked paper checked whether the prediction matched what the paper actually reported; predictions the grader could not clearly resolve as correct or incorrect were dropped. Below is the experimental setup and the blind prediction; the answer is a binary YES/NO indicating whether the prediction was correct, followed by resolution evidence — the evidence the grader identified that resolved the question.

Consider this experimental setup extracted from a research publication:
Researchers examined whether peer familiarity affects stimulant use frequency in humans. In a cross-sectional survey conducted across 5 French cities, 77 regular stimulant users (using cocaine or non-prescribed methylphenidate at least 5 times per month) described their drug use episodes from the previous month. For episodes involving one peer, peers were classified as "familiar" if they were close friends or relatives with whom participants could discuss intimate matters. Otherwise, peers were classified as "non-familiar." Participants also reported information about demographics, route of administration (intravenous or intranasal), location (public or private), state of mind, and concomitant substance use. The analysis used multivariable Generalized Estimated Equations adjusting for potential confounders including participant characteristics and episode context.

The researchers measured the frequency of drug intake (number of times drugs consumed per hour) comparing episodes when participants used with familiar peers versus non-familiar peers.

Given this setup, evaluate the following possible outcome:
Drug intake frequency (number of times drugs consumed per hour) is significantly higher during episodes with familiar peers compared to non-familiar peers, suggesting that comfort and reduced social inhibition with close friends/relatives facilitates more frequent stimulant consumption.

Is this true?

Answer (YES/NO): YES